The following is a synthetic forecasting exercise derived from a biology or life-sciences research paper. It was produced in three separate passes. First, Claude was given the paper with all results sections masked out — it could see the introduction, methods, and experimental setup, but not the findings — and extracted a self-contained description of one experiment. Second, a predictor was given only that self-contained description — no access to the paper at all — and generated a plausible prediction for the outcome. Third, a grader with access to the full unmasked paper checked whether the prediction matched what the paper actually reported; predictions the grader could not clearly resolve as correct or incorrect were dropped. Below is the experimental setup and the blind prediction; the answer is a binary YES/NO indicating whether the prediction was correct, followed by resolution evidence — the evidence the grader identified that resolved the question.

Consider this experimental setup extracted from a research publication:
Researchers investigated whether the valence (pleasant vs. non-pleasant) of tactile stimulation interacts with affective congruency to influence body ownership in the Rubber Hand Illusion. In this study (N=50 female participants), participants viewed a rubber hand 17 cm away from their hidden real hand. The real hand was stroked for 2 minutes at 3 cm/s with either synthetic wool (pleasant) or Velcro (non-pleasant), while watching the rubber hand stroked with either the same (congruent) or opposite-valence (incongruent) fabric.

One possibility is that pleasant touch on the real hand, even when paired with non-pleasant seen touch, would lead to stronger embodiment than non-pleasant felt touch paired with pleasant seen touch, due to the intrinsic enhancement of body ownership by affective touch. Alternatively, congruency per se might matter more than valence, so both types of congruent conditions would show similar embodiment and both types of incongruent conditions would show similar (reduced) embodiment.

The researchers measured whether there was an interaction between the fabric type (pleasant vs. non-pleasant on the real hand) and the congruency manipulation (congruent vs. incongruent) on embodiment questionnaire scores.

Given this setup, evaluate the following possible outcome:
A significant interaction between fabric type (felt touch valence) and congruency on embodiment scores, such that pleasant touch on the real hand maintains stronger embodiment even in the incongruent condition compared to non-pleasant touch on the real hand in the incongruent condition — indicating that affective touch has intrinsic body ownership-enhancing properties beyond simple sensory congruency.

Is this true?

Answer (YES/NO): NO